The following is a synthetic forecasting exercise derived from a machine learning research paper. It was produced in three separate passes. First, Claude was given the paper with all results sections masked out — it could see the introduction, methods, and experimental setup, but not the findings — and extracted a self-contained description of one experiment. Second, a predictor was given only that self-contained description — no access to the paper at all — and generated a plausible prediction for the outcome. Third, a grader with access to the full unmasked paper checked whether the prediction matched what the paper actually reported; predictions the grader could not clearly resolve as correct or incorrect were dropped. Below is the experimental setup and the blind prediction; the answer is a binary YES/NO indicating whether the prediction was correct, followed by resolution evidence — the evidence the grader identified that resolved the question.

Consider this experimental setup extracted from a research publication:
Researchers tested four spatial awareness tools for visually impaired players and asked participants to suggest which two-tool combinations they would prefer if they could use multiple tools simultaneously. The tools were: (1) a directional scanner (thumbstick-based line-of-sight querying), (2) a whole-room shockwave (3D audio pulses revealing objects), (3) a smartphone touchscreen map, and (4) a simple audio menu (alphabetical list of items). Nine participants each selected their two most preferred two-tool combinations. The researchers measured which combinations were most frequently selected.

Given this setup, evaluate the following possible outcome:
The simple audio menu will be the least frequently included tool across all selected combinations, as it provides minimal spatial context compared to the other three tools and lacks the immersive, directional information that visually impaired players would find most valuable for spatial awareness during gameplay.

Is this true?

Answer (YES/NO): NO